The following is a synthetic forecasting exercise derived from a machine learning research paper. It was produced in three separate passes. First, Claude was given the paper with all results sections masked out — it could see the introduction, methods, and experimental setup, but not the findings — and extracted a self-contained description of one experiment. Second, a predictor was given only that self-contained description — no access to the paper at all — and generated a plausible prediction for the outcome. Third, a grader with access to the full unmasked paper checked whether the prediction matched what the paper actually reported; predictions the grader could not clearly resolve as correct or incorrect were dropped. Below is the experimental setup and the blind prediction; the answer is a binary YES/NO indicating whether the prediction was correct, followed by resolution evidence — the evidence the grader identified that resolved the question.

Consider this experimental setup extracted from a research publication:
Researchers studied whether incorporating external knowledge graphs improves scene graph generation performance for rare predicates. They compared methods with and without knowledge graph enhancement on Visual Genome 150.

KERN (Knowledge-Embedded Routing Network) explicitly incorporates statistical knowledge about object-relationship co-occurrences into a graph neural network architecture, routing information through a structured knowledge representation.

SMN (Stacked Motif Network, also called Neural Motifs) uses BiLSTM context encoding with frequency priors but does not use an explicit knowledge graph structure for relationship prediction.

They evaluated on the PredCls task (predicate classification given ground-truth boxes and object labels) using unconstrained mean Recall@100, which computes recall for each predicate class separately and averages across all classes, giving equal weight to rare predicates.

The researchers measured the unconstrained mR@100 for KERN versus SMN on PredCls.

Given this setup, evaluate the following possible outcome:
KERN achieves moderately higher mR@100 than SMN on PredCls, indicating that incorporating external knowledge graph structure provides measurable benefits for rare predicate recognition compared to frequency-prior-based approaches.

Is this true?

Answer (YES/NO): YES